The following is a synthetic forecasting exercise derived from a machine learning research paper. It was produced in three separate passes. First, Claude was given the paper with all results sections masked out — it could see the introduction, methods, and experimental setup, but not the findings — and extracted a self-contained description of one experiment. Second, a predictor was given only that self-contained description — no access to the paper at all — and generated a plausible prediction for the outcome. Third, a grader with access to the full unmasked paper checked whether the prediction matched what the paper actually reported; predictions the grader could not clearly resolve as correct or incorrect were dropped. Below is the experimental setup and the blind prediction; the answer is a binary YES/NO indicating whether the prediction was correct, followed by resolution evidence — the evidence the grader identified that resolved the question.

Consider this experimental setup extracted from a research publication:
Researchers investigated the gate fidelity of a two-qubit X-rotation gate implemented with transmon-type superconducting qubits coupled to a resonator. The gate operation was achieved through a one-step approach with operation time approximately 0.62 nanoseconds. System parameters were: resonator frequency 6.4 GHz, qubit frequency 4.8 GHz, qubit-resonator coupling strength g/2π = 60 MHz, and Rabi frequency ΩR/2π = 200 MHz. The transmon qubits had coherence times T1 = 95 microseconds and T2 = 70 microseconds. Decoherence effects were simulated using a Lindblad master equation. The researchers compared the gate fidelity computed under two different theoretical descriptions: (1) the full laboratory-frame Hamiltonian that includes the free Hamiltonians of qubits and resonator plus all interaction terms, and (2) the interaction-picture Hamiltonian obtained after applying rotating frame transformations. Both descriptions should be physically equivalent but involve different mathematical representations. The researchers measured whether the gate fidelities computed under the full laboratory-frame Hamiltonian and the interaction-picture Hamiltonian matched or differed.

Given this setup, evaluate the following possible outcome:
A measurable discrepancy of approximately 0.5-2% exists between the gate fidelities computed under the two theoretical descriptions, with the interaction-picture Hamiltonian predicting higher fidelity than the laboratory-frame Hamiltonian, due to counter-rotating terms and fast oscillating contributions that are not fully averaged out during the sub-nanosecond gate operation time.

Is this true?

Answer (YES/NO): NO